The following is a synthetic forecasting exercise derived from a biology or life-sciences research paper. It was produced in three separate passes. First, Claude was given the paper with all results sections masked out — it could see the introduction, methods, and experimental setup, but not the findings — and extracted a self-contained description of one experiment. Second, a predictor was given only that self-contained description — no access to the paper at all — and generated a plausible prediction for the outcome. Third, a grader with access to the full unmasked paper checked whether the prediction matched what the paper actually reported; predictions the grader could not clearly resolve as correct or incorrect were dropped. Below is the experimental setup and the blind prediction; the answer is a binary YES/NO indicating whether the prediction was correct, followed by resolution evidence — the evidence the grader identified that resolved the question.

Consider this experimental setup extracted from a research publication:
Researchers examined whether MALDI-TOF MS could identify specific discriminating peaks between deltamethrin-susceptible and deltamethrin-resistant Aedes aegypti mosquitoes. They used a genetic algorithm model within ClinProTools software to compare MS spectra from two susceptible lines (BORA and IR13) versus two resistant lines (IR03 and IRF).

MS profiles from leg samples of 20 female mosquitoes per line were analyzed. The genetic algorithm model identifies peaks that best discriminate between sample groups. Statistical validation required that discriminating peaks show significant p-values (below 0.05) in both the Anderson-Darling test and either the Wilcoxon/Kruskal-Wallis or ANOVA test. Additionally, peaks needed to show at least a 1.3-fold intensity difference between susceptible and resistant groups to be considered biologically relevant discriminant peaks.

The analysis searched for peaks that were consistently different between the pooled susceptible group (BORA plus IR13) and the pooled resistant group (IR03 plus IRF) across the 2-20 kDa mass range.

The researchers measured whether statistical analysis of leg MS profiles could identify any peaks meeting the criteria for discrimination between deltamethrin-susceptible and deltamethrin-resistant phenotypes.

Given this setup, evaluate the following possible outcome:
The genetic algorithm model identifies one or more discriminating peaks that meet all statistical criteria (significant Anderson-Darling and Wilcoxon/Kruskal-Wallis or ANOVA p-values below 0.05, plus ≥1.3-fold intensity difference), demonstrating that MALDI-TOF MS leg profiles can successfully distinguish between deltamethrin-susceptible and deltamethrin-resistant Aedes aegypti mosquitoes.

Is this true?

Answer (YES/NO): YES